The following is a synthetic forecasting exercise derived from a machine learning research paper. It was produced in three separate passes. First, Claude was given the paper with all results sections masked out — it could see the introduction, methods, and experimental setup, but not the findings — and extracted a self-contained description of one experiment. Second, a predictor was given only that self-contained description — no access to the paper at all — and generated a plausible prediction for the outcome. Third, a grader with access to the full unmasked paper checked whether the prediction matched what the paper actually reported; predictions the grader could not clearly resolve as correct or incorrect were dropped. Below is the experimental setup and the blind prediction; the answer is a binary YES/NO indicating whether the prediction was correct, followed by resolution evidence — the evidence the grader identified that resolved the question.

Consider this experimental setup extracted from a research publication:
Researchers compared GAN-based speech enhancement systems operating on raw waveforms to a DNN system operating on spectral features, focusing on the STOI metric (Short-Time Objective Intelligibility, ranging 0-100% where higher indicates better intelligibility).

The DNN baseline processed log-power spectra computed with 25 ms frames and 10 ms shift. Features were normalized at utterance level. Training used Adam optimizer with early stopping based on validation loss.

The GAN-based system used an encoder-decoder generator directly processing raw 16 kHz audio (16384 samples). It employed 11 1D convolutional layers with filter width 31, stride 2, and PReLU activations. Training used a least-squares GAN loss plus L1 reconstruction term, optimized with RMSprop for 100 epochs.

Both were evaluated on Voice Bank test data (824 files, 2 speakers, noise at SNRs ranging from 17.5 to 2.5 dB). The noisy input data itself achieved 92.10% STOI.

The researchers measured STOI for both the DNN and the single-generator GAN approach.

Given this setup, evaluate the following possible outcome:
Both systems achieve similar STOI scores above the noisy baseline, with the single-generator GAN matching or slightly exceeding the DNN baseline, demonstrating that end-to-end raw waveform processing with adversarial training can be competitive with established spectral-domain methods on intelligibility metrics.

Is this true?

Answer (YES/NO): NO